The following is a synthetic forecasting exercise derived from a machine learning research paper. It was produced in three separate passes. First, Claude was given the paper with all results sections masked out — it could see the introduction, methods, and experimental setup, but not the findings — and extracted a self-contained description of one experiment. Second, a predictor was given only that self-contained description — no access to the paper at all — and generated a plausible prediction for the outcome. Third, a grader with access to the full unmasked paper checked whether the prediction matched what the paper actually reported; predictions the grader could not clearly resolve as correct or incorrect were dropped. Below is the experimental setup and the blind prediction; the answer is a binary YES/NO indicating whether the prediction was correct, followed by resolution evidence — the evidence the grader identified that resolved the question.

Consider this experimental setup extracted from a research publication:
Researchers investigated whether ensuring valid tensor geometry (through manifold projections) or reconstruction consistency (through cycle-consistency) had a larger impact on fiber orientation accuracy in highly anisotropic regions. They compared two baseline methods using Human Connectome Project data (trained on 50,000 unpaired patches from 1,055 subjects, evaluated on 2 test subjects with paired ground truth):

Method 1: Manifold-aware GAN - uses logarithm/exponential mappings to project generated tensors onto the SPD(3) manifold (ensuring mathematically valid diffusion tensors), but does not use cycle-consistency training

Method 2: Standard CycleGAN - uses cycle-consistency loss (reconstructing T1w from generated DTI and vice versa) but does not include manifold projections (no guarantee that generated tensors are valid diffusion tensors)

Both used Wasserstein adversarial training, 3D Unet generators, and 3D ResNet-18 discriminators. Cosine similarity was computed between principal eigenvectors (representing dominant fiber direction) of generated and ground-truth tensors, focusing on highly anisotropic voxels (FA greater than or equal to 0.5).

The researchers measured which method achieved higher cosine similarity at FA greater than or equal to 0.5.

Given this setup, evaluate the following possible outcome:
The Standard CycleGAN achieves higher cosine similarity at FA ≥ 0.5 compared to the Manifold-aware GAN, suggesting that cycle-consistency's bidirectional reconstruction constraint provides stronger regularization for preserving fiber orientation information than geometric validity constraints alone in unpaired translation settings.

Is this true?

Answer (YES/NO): YES